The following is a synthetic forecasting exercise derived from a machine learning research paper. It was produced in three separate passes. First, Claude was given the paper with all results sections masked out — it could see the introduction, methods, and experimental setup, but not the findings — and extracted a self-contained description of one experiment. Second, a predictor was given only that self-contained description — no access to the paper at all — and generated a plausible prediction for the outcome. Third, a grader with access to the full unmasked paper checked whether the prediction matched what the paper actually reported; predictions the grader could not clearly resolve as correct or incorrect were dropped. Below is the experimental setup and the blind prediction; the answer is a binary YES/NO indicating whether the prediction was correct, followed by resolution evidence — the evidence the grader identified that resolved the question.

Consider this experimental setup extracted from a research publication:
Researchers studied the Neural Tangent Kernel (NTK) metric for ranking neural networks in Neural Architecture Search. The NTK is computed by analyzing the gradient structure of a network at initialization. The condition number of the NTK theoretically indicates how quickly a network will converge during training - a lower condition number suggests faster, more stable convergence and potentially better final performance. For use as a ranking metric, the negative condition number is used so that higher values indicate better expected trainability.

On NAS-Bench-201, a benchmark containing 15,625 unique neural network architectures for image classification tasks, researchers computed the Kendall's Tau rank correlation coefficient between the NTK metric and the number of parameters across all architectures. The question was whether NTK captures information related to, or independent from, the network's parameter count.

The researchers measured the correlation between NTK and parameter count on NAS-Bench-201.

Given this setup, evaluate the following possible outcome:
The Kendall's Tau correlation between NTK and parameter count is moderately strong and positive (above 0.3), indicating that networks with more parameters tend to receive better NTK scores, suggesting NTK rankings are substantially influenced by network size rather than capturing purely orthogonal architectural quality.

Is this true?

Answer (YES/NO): NO